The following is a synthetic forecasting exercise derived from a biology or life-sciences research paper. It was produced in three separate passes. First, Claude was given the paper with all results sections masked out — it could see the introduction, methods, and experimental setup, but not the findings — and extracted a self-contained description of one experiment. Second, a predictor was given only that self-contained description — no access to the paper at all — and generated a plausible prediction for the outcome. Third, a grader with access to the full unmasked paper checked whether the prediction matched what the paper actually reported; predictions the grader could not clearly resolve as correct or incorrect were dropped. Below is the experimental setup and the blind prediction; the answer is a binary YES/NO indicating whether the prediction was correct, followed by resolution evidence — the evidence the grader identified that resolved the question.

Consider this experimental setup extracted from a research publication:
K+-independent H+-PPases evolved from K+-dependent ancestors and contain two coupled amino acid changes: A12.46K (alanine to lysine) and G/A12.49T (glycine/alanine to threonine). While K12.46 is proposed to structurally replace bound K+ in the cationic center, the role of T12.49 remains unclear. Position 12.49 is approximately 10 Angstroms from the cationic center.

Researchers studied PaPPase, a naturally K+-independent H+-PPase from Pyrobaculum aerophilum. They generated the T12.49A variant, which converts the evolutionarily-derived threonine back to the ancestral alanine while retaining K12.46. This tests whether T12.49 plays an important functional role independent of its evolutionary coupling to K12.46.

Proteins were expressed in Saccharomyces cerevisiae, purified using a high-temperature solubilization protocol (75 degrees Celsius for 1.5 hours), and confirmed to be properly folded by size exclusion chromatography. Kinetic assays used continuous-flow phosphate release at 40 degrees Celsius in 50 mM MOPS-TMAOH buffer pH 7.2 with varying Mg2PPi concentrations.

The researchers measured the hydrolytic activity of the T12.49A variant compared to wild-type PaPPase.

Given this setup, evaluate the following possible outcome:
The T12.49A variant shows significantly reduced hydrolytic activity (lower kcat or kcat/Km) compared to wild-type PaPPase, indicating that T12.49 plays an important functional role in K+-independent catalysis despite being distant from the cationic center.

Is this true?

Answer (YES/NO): YES